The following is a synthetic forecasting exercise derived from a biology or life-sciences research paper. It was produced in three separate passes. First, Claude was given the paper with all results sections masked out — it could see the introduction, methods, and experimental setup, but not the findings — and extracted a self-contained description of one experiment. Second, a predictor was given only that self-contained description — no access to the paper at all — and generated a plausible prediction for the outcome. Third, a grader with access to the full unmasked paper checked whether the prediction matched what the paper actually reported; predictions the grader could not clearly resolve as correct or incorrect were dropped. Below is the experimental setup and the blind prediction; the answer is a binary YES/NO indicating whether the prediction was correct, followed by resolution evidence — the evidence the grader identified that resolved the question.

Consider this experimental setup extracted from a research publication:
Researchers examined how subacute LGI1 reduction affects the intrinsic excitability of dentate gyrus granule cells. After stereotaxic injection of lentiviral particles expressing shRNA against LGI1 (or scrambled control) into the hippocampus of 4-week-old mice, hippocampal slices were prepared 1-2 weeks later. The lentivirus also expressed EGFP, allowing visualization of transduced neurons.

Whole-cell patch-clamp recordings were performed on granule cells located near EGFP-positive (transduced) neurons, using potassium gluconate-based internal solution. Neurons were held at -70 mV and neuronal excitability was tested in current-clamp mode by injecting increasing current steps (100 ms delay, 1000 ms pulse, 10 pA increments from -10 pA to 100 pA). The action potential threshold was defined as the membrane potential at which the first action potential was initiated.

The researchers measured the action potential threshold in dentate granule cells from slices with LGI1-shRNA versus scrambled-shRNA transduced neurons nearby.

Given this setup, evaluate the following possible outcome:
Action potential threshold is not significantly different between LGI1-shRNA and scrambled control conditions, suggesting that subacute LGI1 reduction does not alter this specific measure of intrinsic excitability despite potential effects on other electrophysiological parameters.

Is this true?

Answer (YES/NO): NO